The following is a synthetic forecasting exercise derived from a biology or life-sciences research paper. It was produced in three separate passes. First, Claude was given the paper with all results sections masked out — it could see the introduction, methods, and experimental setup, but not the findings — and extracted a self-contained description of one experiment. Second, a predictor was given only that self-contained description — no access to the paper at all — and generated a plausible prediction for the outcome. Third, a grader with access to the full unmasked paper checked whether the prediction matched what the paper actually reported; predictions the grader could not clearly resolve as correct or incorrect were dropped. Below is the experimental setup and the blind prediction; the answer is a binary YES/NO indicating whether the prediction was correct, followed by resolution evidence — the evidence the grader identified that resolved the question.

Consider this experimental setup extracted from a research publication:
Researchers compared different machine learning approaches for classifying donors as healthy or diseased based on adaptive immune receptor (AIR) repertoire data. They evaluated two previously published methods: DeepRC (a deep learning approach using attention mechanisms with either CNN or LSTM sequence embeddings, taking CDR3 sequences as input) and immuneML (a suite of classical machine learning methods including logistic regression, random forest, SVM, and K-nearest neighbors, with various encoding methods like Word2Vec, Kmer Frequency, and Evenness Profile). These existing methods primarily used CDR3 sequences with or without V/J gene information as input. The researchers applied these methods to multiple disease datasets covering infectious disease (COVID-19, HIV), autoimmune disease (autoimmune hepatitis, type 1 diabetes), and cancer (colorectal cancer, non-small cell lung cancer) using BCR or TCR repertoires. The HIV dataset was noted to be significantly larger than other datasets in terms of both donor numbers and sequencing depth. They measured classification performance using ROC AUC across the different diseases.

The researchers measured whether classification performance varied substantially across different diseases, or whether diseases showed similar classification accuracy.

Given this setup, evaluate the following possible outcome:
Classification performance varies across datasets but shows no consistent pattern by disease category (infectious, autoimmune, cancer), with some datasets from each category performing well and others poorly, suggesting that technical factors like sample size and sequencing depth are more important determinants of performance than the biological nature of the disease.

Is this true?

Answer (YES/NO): YES